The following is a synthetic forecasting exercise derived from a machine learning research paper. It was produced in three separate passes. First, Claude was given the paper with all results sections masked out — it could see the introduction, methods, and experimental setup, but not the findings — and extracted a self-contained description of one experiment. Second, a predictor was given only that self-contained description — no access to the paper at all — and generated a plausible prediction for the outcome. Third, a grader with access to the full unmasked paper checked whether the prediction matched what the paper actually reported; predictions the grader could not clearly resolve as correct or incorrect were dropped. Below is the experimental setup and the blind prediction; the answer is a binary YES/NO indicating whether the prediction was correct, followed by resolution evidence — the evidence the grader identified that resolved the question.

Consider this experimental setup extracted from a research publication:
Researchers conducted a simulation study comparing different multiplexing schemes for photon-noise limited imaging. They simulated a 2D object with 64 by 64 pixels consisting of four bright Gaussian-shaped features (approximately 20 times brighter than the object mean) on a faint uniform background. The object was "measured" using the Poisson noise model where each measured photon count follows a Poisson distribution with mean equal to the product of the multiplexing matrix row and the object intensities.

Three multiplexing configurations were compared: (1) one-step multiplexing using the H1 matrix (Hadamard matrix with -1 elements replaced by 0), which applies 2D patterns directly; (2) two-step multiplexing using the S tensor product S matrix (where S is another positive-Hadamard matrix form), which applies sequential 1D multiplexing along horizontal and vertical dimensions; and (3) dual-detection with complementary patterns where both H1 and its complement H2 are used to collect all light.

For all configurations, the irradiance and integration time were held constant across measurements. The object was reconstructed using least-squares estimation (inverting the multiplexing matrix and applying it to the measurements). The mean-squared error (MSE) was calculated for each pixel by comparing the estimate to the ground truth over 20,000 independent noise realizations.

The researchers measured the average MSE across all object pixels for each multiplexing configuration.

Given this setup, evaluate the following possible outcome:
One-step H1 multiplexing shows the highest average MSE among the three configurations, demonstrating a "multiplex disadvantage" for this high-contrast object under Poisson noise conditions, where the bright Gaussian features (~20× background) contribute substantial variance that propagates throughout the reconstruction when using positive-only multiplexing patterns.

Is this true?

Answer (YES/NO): NO